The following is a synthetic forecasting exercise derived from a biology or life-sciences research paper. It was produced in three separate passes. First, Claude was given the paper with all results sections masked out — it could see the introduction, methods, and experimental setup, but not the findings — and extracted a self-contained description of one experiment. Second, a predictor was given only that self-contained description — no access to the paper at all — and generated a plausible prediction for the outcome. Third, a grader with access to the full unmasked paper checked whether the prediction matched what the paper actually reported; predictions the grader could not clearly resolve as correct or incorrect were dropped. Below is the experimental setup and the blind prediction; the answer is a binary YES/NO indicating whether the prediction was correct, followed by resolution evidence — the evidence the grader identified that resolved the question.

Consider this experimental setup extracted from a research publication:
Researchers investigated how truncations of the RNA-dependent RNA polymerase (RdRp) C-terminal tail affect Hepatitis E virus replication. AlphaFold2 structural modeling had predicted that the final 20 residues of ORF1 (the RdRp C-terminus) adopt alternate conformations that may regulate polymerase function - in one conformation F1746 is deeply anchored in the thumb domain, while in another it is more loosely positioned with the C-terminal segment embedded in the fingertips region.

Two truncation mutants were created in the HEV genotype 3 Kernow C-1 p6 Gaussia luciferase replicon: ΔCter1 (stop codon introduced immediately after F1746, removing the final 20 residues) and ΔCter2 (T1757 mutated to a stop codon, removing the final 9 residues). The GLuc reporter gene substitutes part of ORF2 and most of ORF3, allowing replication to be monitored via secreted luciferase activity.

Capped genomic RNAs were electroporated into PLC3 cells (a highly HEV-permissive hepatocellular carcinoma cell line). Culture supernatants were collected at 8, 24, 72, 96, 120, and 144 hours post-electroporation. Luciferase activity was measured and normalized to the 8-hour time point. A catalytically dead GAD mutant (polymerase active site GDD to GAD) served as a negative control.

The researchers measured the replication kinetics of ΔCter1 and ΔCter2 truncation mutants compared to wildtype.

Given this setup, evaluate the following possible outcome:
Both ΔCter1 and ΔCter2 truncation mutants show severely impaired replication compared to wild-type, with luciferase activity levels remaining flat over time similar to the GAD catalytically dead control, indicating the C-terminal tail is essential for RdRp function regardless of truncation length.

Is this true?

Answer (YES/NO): YES